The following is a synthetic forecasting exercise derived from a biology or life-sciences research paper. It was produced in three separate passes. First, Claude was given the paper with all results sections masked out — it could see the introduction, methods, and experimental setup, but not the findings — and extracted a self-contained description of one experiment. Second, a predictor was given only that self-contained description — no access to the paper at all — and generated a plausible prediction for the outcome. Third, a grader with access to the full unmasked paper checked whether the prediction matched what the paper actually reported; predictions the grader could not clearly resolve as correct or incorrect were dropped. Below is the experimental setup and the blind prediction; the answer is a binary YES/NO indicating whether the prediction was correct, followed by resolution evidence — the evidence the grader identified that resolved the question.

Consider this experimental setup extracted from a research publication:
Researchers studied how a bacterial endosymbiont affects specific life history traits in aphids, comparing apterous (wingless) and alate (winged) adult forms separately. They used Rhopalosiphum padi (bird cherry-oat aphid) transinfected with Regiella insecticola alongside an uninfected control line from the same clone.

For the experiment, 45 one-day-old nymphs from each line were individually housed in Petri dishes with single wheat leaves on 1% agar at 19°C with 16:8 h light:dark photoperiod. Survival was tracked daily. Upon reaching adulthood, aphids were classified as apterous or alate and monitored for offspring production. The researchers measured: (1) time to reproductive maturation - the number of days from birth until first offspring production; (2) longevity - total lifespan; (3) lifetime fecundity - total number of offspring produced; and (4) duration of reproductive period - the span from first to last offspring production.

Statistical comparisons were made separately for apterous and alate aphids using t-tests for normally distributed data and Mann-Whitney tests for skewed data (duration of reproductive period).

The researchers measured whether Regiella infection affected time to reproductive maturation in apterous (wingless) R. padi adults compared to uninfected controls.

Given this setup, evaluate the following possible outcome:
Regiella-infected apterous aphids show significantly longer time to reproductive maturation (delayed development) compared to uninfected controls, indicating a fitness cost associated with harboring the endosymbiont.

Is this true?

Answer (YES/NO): NO